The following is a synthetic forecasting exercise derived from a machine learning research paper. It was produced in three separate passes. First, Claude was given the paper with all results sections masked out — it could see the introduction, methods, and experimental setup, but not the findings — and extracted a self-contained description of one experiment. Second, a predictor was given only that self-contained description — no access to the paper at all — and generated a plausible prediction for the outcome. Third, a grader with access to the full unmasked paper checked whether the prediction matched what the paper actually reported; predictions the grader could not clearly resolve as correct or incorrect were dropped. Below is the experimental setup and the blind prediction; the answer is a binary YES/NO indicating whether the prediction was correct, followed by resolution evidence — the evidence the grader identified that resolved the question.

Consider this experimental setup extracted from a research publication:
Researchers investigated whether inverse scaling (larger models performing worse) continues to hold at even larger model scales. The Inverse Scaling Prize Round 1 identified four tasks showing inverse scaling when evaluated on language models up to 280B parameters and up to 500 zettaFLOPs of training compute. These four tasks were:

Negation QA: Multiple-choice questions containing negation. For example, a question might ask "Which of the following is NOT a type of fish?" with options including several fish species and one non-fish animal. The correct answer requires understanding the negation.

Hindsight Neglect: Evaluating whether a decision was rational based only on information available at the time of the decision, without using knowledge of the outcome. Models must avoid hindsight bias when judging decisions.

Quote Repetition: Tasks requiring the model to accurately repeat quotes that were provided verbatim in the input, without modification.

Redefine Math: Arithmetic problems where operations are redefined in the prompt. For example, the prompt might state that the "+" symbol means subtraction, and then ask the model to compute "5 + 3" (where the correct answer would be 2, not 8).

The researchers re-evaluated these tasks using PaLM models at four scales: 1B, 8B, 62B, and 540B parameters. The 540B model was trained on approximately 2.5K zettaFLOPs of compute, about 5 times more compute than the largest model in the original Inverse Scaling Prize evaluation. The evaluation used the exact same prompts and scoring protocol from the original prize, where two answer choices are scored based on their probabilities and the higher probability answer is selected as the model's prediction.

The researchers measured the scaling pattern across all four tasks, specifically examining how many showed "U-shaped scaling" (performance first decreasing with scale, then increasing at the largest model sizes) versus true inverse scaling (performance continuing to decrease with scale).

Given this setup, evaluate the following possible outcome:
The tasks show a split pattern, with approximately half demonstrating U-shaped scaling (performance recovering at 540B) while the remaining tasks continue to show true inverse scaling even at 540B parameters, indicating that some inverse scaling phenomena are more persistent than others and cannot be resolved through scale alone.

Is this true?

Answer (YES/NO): YES